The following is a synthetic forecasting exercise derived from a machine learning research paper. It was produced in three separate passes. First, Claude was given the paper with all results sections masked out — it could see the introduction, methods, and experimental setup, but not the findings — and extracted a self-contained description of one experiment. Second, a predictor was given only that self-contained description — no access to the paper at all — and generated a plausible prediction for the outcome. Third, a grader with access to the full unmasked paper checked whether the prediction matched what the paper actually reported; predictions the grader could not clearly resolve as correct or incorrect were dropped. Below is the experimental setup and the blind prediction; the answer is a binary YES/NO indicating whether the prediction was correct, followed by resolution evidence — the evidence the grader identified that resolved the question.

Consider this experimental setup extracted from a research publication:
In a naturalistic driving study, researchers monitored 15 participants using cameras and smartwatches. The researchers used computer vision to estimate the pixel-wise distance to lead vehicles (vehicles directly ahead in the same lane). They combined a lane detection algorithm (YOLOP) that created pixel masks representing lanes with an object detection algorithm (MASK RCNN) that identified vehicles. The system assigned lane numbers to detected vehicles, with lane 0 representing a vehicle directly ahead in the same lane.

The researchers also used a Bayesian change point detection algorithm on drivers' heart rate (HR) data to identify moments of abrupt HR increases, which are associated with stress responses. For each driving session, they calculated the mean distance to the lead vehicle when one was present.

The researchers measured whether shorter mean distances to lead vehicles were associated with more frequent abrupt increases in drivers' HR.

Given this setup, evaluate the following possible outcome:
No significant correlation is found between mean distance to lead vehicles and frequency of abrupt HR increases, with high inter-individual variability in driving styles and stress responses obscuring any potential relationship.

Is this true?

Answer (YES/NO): NO